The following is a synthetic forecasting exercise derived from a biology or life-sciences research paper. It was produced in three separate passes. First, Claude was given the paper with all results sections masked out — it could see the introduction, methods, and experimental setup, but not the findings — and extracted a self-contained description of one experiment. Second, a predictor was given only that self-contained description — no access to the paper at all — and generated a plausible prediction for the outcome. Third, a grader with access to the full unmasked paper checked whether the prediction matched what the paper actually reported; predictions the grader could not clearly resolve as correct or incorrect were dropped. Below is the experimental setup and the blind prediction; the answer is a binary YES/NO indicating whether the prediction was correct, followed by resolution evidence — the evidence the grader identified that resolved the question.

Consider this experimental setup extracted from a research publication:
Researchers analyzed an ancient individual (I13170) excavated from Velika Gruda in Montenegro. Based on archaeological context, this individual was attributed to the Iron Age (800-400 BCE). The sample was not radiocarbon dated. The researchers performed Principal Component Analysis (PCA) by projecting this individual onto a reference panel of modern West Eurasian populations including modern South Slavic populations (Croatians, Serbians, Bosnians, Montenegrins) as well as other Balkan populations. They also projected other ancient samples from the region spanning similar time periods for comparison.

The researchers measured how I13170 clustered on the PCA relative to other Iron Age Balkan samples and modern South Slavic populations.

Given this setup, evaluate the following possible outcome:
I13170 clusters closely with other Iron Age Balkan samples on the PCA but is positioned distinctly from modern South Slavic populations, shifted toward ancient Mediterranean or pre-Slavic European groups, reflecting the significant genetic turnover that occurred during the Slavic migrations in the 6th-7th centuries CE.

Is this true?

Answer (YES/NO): NO